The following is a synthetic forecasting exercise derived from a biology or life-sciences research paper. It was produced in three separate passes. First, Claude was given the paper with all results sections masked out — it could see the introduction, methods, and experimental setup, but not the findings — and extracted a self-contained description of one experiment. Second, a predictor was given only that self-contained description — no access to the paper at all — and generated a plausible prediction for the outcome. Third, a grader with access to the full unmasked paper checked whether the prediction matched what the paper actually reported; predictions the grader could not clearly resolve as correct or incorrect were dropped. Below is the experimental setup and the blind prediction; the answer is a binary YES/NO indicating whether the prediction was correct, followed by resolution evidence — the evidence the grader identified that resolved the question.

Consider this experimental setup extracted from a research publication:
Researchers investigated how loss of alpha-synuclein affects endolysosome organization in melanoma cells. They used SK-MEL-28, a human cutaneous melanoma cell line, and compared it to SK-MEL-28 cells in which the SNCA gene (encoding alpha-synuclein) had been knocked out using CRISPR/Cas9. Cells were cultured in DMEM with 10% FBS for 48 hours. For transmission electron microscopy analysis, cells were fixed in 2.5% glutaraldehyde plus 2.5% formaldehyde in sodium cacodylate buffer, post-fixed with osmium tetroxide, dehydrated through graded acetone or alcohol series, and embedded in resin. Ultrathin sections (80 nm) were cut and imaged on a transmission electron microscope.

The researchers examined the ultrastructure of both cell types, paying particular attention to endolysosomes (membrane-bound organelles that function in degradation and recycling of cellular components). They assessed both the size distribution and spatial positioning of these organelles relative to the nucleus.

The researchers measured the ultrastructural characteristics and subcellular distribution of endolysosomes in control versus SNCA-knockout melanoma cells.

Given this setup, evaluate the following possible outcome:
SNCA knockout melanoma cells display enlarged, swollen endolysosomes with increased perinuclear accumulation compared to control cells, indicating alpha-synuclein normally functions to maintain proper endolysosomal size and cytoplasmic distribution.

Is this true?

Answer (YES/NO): YES